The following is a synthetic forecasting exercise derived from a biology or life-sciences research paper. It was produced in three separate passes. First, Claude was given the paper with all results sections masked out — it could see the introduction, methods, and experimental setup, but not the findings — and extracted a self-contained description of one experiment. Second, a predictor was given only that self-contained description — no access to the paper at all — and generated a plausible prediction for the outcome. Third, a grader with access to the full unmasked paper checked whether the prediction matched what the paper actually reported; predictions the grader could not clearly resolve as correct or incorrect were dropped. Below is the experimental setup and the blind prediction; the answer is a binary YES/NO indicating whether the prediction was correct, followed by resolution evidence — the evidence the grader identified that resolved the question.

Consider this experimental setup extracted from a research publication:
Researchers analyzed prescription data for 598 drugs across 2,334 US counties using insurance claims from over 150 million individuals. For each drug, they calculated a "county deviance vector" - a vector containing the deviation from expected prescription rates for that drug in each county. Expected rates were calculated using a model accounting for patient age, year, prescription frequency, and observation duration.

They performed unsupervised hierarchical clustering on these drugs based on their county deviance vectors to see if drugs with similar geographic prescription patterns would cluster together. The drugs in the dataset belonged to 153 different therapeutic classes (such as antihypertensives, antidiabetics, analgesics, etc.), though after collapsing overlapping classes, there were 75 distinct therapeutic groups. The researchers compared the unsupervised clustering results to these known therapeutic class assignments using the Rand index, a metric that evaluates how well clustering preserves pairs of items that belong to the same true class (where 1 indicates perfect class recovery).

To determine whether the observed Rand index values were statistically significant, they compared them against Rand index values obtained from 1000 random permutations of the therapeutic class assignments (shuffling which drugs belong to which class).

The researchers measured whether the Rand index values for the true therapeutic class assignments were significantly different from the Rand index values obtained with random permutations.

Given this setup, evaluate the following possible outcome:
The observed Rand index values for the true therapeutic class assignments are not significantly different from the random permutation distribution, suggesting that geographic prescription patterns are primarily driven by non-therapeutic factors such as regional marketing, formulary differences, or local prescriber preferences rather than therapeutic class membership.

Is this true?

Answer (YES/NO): NO